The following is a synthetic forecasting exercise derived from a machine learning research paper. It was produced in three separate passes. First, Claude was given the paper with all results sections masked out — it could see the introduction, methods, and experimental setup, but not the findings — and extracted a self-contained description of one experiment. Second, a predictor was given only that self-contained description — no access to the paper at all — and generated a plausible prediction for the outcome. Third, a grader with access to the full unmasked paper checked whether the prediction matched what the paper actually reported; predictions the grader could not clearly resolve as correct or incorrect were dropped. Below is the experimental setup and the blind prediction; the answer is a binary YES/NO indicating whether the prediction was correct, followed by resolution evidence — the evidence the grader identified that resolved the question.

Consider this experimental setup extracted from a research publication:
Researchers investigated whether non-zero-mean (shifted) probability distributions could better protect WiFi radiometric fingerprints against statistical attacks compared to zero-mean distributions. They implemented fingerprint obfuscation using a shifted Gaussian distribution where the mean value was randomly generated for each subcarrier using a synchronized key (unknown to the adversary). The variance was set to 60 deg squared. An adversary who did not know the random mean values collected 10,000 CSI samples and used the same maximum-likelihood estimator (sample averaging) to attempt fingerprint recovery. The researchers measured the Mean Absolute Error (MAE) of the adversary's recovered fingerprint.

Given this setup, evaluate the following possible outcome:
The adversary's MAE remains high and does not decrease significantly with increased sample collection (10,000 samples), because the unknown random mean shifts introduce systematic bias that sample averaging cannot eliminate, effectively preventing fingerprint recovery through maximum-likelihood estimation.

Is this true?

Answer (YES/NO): YES